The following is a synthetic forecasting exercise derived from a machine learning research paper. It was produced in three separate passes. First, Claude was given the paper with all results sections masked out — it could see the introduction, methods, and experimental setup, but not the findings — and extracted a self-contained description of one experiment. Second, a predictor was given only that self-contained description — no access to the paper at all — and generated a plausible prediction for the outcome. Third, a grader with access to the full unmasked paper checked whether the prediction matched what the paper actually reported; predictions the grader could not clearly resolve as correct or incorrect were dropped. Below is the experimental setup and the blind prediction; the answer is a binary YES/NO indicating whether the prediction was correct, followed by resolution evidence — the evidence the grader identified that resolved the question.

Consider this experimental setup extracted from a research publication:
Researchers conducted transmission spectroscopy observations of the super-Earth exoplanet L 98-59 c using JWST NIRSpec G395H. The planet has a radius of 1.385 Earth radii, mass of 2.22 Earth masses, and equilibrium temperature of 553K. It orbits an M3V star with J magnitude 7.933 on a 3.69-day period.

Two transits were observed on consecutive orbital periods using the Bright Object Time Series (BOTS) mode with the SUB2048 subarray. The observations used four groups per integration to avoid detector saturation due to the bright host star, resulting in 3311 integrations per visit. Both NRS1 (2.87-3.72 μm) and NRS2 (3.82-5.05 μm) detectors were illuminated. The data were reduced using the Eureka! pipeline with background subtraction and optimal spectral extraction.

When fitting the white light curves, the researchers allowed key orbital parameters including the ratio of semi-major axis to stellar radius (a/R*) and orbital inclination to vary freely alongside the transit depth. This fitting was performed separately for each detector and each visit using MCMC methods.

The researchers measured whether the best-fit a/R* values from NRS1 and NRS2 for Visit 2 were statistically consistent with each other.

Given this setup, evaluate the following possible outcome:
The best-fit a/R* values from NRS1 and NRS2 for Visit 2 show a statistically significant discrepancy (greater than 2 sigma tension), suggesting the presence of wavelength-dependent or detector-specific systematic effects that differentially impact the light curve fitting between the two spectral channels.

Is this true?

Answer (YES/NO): NO